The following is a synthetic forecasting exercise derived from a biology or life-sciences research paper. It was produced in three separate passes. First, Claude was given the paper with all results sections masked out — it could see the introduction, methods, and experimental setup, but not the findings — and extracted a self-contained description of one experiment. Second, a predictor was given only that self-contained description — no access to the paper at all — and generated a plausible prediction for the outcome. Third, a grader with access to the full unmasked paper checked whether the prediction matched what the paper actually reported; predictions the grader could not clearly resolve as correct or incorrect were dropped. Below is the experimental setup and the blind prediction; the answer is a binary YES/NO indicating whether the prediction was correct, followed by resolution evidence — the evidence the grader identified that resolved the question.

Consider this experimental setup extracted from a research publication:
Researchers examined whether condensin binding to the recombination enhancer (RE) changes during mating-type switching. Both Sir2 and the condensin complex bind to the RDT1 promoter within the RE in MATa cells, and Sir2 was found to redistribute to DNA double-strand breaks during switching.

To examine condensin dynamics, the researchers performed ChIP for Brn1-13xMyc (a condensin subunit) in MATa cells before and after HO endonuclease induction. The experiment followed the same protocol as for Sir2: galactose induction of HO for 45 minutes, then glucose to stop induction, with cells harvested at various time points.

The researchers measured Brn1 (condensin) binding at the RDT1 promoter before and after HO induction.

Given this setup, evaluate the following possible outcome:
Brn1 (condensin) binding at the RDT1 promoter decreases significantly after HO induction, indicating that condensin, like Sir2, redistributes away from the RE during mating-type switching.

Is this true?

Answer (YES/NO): NO